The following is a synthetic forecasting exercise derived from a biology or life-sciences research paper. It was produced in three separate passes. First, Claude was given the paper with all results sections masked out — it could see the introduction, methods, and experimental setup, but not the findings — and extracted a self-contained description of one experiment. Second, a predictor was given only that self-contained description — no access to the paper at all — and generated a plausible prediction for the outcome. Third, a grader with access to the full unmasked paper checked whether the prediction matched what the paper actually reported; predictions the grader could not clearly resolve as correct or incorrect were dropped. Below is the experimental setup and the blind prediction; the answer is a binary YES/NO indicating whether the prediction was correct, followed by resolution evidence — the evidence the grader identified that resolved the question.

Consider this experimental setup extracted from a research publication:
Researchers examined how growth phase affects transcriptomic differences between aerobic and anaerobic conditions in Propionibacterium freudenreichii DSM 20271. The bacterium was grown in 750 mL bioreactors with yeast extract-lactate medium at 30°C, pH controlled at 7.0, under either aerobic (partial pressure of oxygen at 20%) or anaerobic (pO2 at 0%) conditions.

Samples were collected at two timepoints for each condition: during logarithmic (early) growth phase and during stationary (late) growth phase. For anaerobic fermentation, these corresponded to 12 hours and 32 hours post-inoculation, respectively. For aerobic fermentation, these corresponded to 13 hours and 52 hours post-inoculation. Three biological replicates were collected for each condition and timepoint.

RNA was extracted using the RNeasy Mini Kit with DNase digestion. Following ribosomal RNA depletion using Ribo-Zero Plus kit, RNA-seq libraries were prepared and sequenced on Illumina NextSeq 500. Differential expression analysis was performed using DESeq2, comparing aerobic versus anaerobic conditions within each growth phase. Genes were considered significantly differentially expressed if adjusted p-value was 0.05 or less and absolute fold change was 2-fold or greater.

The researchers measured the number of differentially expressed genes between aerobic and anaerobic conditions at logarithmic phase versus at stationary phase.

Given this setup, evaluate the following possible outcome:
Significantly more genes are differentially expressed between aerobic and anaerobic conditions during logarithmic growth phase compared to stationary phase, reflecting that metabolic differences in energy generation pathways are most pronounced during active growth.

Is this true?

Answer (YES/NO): YES